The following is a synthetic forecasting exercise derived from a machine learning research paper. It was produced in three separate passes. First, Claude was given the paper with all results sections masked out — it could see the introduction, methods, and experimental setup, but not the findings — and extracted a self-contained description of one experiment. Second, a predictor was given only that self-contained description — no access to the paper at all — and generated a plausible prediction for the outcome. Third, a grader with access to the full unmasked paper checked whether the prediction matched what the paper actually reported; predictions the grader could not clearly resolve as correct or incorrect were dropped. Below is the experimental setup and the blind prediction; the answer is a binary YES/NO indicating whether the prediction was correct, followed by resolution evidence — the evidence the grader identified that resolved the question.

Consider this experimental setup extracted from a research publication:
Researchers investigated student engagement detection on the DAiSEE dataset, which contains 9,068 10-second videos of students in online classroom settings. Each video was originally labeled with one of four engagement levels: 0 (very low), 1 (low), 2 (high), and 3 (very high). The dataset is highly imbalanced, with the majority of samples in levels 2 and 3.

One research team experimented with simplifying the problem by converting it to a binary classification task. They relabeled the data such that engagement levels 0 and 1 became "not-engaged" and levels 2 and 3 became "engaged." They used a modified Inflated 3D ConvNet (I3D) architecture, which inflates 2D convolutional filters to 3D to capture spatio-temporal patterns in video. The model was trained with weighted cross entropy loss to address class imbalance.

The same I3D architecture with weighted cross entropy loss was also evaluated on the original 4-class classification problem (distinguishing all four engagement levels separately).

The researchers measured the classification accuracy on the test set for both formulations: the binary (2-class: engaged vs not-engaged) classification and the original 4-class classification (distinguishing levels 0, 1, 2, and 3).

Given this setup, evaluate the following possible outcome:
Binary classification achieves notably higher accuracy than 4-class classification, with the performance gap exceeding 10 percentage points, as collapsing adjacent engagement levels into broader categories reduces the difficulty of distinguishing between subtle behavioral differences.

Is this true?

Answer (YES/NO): YES